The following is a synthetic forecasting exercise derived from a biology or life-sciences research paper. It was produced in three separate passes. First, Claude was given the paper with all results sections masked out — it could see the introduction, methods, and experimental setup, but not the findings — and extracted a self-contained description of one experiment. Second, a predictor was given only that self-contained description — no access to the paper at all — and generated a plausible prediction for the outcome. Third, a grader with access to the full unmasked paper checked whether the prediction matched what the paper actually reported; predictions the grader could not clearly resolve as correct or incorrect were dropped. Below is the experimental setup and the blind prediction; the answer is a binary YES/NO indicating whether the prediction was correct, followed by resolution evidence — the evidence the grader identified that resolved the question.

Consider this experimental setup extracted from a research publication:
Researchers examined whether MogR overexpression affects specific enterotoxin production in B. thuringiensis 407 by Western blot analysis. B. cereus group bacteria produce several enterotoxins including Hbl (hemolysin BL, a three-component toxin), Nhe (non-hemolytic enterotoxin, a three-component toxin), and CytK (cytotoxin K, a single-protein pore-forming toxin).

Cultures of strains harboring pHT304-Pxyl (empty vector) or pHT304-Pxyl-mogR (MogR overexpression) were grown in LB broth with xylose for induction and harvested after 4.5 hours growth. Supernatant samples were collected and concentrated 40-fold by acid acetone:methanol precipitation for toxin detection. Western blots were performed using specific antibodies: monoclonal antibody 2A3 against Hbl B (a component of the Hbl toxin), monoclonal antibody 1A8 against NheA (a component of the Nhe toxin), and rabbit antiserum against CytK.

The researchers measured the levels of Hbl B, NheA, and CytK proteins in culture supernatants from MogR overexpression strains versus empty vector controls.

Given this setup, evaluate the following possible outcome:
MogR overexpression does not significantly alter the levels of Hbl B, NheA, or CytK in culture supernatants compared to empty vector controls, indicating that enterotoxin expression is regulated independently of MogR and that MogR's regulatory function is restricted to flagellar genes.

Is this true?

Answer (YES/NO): NO